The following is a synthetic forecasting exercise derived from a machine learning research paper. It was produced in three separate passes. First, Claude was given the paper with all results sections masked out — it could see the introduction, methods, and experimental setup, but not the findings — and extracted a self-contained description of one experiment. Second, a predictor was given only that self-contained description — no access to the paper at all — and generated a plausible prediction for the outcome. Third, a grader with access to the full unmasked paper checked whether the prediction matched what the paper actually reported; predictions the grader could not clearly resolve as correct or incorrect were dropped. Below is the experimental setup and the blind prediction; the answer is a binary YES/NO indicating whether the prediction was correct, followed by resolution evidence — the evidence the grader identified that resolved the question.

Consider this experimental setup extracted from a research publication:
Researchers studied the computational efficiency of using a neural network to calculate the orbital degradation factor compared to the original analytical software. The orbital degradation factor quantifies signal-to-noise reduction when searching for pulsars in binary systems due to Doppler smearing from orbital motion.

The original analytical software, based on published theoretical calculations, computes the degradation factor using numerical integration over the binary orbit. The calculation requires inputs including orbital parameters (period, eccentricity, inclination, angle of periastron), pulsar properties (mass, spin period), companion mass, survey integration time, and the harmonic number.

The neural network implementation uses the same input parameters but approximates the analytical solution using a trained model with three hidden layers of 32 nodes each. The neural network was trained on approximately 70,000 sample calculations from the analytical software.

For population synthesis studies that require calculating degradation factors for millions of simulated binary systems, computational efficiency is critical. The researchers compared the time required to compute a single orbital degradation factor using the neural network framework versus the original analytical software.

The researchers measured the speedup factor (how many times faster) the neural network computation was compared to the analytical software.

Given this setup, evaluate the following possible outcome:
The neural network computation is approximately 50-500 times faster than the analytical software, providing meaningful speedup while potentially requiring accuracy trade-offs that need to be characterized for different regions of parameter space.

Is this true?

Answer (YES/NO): NO